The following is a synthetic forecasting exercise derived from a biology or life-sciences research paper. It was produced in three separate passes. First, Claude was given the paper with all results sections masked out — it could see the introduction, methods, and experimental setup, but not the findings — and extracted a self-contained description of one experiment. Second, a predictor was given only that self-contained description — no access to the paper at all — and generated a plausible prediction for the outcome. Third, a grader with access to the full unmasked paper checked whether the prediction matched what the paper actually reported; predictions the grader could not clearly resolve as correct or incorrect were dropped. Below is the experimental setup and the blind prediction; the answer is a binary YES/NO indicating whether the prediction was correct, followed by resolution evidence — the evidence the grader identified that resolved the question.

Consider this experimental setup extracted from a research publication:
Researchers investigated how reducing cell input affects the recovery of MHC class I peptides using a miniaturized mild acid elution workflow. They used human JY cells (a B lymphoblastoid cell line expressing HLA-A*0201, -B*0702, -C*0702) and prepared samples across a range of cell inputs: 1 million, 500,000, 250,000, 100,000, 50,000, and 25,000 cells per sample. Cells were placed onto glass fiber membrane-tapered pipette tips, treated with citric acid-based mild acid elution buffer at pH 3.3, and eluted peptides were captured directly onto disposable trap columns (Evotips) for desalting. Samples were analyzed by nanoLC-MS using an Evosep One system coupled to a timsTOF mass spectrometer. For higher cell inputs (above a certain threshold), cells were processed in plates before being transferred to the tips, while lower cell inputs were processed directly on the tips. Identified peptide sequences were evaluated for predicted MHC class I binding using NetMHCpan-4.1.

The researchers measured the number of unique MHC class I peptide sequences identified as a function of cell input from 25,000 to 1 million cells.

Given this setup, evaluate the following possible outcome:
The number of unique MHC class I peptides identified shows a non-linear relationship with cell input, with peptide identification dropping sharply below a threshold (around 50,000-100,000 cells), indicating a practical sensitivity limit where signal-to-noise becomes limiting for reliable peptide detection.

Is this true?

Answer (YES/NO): NO